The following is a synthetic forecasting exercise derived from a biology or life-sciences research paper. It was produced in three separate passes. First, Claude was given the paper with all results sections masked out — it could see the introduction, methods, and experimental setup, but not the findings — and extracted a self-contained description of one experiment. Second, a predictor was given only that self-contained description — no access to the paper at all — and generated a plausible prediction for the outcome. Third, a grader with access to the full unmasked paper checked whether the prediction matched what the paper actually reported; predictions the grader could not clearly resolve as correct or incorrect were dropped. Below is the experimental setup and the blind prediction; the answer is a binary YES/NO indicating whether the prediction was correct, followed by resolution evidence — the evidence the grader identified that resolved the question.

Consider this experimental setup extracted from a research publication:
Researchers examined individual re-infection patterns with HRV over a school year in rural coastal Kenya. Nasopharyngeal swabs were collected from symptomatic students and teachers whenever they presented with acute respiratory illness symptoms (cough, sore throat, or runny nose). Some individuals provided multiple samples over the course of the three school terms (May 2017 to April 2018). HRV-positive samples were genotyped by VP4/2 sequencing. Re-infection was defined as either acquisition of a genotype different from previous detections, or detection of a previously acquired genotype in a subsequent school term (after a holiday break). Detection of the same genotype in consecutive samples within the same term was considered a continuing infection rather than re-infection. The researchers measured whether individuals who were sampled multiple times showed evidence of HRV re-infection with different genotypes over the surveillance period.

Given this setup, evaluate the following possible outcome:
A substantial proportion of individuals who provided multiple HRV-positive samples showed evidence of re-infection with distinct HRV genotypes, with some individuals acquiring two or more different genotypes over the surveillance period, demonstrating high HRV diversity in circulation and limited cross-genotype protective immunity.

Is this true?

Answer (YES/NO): YES